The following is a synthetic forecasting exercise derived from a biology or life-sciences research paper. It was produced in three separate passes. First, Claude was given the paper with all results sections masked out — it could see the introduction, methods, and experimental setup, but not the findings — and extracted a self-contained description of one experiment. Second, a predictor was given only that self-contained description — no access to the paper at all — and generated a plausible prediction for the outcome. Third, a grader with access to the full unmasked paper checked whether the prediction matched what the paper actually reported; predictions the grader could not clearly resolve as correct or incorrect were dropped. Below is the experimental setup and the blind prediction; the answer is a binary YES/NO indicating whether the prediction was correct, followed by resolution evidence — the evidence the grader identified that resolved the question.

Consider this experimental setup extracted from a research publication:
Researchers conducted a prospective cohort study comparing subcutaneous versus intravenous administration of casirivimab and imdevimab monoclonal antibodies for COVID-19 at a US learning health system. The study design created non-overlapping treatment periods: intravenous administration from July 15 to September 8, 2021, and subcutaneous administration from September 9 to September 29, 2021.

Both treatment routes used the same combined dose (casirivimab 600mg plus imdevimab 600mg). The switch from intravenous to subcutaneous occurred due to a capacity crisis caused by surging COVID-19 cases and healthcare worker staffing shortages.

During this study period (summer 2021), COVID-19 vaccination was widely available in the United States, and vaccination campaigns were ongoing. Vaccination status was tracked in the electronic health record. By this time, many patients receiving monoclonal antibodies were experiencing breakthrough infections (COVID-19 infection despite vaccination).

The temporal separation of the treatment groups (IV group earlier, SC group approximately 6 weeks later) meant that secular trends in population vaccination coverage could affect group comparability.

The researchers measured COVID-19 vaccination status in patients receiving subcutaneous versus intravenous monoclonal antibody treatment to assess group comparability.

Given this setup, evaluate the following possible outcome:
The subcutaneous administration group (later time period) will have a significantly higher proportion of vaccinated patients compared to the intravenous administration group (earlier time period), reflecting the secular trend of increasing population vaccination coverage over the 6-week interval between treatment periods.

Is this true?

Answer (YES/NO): YES